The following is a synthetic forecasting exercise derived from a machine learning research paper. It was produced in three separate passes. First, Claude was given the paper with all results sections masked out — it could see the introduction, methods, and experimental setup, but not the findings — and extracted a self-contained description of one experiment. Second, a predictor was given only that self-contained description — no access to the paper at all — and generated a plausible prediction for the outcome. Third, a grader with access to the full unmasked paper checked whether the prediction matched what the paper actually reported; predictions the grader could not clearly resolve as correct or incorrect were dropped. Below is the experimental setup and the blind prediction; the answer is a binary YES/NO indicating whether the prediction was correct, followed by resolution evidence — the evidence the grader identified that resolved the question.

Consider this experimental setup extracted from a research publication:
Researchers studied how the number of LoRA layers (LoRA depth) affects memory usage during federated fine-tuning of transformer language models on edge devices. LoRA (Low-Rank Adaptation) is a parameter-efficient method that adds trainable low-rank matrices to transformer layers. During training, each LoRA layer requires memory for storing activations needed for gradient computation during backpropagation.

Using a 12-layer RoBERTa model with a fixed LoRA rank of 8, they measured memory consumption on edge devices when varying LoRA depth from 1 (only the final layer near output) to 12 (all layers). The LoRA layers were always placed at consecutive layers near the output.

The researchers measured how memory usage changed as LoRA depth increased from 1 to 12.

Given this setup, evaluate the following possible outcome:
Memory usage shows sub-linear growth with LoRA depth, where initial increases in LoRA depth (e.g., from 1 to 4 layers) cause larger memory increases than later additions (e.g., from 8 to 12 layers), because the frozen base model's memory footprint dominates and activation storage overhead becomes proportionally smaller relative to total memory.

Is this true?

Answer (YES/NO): NO